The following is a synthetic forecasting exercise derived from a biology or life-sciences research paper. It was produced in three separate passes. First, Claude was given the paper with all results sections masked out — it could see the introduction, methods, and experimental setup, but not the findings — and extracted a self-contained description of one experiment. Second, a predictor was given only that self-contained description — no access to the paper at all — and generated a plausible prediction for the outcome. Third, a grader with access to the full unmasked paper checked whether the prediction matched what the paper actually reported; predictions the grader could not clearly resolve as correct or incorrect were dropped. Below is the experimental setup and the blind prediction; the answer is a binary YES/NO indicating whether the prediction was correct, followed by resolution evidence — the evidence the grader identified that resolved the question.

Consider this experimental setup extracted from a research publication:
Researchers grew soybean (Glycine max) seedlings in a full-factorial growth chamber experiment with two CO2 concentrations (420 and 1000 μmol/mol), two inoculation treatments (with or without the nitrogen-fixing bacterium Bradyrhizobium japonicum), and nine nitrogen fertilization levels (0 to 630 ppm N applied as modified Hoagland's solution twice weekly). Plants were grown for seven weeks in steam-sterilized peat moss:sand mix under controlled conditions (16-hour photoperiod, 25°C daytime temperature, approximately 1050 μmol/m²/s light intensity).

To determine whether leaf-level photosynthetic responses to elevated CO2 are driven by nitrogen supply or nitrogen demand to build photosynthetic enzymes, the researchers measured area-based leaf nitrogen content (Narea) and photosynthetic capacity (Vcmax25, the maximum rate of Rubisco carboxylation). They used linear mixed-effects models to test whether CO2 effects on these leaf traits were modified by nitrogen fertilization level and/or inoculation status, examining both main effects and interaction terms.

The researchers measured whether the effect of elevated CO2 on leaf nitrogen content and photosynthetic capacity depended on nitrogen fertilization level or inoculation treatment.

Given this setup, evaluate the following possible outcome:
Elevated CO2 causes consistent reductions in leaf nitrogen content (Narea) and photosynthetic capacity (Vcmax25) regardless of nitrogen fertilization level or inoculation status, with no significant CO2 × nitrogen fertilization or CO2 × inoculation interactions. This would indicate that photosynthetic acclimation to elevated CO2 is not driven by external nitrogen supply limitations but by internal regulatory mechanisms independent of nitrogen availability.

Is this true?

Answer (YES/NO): NO